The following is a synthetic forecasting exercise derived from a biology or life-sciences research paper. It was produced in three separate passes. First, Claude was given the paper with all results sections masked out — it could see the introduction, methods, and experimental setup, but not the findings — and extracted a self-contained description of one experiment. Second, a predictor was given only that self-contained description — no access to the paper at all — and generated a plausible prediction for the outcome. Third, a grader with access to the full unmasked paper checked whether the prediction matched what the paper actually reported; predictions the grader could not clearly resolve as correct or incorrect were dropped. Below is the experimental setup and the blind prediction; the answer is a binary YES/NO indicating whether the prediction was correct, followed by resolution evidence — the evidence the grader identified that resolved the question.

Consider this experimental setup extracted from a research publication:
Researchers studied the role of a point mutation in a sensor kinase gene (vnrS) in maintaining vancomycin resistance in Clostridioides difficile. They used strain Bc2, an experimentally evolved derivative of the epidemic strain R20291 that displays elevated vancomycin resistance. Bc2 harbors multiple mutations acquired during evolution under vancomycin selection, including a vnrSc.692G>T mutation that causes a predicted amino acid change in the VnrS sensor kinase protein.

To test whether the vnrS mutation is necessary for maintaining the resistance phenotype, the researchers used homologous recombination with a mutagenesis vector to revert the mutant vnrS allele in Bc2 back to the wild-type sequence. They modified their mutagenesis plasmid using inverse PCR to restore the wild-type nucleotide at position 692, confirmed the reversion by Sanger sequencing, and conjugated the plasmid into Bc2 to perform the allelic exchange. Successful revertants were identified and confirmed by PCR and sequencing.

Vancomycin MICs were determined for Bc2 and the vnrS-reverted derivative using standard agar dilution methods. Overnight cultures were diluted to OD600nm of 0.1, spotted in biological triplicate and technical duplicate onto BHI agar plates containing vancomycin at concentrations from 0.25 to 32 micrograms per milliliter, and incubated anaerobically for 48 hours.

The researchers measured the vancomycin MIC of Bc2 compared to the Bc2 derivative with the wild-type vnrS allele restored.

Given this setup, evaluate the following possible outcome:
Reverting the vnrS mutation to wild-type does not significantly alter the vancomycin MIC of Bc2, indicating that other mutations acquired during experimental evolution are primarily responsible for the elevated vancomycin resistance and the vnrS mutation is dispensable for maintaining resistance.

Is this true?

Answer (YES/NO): NO